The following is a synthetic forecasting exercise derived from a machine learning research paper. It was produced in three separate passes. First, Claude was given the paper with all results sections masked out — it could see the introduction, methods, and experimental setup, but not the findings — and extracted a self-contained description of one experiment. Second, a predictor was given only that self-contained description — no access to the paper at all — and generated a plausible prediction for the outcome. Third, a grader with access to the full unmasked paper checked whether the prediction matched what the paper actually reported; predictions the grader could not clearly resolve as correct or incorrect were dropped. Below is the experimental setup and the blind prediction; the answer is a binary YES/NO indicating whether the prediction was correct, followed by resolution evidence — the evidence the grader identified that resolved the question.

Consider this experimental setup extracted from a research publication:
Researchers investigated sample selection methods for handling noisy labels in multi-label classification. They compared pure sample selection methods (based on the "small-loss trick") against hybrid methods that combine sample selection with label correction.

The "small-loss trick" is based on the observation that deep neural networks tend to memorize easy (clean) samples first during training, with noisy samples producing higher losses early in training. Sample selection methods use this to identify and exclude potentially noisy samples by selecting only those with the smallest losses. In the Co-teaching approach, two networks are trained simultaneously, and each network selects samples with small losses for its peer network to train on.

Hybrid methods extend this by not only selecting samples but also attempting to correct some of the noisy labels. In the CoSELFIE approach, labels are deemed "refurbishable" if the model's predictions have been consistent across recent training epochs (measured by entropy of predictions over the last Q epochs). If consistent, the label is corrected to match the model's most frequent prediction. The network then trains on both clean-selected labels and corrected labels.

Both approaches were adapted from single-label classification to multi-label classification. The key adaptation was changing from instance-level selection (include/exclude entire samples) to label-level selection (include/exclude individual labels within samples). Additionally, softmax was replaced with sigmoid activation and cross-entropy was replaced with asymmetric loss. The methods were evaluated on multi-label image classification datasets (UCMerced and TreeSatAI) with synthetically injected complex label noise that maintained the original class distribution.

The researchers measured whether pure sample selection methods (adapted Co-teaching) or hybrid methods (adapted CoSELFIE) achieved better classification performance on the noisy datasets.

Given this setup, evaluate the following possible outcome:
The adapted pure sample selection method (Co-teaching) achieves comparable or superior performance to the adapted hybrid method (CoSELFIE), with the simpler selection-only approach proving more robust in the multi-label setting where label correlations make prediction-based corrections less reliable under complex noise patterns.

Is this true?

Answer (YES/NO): NO